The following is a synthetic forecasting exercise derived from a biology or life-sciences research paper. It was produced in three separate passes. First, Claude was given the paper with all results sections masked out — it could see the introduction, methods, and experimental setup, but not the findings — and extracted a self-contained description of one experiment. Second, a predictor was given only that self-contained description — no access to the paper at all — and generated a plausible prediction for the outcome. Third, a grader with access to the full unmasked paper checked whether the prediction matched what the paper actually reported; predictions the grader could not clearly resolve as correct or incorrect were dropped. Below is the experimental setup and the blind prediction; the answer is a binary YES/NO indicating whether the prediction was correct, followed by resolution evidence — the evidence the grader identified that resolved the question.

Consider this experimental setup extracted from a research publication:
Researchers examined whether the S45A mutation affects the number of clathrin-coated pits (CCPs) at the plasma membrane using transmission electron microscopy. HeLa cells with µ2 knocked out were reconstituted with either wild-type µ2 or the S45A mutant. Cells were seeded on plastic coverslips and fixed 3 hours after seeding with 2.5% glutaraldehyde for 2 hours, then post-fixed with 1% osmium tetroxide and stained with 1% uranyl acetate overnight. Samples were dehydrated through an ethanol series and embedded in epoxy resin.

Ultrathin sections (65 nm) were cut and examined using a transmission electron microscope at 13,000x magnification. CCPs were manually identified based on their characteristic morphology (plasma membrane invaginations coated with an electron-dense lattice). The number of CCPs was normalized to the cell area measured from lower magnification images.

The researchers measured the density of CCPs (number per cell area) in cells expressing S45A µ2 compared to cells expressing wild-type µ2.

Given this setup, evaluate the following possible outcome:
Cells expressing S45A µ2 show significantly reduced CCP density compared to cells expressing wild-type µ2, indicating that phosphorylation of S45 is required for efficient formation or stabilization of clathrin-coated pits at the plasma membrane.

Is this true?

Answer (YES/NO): YES